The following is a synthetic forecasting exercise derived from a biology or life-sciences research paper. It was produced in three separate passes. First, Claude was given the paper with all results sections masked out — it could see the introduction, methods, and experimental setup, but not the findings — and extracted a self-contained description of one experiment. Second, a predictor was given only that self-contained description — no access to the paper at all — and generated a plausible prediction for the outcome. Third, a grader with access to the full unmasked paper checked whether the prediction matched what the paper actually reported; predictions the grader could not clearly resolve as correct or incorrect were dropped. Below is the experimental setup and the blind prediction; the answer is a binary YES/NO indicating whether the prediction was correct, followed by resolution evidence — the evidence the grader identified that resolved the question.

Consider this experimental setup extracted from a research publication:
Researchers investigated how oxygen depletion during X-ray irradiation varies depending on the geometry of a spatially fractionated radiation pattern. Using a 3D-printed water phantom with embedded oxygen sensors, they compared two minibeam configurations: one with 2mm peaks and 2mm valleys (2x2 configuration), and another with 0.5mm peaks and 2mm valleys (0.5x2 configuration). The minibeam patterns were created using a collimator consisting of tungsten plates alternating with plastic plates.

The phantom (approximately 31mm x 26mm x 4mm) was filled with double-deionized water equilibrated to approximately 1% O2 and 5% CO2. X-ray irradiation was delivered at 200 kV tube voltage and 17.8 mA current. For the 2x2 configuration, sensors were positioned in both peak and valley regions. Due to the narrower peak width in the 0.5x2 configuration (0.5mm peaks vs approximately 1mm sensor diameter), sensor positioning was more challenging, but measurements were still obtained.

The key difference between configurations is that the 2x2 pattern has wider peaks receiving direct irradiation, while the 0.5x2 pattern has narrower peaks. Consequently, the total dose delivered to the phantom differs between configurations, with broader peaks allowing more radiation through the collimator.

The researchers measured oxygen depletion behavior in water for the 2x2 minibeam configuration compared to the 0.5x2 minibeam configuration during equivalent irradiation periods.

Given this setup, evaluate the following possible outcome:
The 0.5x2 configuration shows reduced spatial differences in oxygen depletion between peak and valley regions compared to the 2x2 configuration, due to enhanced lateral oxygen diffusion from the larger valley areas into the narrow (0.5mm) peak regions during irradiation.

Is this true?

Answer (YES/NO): NO